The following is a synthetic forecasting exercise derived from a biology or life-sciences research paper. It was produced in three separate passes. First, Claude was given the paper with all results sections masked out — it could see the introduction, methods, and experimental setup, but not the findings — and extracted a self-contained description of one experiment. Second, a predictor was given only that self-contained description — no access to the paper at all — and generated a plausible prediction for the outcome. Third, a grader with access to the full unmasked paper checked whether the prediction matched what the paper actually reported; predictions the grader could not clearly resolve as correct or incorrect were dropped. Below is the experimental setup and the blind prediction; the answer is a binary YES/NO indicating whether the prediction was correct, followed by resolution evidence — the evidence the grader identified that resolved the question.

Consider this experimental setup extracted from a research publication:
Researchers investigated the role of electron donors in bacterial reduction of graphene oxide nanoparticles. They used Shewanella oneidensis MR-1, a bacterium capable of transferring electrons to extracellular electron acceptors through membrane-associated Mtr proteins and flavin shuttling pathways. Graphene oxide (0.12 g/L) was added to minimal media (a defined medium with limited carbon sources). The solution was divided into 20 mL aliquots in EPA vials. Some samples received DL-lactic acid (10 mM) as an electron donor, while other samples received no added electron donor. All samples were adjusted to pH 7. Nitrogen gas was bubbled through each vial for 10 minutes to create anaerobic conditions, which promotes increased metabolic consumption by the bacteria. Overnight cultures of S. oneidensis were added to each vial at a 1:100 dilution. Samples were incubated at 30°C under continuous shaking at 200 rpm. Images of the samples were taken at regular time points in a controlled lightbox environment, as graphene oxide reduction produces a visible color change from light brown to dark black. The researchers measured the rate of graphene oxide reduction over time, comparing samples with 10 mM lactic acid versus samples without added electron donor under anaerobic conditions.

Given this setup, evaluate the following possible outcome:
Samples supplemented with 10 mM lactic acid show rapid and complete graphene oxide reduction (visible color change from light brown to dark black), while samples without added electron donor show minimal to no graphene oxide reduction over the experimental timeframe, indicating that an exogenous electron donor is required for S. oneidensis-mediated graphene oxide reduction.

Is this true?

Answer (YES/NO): NO